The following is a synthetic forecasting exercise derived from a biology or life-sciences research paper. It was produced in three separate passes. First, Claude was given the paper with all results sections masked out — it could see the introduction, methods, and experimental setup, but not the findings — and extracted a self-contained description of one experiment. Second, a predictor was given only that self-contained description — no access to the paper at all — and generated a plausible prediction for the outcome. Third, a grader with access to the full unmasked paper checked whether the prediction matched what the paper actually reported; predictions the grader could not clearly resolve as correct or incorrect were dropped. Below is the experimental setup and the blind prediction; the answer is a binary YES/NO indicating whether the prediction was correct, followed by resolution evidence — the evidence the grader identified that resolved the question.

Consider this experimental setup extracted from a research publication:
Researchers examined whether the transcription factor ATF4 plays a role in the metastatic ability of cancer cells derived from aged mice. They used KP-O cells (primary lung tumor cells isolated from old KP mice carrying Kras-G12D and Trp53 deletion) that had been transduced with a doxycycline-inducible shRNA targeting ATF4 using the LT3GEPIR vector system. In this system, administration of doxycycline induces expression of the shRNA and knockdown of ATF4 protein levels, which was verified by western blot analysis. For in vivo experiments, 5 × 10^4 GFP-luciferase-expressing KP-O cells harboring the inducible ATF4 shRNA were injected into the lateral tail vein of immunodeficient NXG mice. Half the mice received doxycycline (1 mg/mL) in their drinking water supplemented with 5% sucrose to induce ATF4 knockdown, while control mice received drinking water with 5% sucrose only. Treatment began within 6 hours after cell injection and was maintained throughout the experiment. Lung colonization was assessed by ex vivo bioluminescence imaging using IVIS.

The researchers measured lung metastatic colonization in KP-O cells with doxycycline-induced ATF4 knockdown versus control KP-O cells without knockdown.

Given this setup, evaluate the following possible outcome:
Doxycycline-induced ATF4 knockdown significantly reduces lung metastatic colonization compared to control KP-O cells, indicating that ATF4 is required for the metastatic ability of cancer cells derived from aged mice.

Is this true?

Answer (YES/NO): YES